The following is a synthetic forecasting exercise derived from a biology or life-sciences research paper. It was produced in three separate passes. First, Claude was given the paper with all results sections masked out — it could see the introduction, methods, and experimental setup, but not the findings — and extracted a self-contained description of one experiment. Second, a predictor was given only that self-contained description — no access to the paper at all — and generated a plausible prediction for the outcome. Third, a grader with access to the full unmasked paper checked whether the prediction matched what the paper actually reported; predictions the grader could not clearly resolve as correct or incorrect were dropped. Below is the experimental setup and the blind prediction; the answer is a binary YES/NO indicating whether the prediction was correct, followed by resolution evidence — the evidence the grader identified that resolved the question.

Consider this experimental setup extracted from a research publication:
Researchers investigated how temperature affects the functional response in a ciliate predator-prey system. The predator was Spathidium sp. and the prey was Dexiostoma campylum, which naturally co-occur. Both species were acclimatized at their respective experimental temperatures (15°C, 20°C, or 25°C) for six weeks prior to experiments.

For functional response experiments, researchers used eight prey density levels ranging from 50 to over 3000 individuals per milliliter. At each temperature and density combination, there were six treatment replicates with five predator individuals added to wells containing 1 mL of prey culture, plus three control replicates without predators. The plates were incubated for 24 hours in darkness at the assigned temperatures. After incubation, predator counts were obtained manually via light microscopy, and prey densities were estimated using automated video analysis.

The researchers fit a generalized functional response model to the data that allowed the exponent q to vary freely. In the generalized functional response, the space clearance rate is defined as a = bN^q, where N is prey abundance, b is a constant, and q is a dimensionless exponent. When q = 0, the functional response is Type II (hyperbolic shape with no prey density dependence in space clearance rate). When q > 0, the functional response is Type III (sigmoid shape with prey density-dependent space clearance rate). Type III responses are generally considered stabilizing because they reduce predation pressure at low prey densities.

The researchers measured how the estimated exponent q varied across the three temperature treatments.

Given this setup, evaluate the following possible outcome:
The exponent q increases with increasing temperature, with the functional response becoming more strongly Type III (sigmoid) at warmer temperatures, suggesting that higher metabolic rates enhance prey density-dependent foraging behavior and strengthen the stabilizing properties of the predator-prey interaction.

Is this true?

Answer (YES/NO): NO